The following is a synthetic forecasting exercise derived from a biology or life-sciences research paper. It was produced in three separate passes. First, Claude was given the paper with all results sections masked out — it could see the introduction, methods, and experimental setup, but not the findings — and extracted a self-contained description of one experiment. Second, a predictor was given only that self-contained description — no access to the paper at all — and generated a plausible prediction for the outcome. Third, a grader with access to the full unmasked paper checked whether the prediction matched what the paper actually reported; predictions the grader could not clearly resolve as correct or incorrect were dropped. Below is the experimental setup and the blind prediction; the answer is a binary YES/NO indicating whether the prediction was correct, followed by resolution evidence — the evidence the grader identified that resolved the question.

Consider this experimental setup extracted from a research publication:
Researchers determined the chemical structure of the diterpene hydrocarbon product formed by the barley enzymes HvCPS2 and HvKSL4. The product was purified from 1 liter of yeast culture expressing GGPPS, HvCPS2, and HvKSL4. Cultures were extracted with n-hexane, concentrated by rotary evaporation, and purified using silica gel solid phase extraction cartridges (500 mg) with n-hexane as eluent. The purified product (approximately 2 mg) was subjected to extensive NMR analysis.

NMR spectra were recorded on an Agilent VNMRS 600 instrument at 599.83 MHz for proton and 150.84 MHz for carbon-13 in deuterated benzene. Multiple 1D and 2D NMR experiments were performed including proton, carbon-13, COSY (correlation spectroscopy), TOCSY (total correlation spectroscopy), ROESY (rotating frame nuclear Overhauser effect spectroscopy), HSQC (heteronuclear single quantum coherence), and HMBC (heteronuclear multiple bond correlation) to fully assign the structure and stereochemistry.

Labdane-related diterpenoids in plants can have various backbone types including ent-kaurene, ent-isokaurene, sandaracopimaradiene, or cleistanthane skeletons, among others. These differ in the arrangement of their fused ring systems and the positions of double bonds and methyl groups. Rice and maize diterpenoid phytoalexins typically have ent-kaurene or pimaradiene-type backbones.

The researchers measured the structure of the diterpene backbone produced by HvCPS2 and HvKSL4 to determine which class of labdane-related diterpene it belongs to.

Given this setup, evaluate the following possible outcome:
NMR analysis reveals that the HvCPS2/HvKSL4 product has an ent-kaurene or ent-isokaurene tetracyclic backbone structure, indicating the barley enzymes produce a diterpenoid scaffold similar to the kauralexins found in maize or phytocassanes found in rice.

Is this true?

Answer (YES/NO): NO